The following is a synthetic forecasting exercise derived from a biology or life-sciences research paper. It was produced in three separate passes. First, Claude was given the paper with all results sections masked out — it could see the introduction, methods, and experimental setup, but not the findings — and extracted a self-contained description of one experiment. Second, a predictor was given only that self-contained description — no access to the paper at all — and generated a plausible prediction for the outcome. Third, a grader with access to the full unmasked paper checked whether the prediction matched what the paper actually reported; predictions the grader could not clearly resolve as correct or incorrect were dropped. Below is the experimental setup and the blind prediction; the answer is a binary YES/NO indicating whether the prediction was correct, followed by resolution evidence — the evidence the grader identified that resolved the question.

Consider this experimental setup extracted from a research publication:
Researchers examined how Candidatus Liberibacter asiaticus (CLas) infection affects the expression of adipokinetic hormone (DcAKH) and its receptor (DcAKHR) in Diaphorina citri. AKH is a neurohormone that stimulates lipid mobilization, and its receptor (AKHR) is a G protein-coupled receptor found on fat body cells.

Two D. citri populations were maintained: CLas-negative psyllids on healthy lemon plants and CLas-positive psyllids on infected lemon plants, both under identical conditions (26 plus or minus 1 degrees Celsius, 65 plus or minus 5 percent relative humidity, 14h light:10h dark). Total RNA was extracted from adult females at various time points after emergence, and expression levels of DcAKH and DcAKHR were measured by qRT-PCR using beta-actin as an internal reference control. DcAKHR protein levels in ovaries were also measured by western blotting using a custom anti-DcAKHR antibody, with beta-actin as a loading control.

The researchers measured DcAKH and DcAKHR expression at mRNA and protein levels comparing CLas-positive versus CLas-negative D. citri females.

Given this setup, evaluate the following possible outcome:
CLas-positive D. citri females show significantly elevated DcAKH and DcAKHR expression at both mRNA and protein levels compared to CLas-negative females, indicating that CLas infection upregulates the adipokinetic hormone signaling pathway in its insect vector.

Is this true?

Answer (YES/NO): NO